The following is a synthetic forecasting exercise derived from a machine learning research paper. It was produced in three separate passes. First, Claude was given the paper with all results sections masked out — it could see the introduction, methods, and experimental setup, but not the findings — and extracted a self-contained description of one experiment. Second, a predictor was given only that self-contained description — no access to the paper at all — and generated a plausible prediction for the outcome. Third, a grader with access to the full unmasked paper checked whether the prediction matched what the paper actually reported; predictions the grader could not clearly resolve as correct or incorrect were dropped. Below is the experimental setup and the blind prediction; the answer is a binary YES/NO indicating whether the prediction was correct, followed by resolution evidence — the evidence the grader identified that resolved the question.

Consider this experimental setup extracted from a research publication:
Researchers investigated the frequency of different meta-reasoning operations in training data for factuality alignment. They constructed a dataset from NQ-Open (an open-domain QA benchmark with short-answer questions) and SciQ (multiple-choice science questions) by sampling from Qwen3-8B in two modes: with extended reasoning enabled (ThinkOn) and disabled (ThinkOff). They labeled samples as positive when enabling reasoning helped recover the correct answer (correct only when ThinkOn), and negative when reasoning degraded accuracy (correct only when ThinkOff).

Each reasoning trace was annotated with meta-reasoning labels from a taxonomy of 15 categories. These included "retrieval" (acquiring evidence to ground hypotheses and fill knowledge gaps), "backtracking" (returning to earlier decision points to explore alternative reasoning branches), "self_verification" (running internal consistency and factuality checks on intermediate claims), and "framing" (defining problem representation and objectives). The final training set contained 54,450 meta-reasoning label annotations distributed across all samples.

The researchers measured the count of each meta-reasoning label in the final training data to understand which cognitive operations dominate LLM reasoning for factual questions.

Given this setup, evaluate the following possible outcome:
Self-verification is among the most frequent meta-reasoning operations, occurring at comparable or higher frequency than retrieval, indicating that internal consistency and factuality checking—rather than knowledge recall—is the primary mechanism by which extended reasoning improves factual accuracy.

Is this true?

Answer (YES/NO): NO